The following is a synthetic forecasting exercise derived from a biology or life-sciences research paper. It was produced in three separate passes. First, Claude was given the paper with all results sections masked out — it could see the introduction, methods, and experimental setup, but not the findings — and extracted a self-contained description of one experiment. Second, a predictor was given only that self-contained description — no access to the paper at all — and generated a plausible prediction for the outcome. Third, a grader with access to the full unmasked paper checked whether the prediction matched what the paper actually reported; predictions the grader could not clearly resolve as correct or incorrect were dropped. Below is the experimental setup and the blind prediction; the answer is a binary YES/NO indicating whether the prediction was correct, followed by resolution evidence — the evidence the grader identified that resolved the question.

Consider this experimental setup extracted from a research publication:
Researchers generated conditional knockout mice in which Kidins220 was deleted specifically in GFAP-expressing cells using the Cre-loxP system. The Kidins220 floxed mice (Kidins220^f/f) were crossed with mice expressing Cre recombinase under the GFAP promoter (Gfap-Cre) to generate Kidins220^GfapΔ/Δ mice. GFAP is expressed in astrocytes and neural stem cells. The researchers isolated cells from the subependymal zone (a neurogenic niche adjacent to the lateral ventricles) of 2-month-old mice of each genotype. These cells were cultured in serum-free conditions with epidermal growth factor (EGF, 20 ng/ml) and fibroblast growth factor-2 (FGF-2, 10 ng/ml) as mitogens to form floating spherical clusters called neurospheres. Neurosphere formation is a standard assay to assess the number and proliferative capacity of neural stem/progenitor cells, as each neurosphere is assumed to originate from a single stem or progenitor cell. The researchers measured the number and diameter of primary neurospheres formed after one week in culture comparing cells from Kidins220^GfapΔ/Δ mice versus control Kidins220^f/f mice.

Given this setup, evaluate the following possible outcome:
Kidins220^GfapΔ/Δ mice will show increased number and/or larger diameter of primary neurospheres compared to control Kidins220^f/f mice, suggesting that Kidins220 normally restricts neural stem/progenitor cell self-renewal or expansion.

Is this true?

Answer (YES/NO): NO